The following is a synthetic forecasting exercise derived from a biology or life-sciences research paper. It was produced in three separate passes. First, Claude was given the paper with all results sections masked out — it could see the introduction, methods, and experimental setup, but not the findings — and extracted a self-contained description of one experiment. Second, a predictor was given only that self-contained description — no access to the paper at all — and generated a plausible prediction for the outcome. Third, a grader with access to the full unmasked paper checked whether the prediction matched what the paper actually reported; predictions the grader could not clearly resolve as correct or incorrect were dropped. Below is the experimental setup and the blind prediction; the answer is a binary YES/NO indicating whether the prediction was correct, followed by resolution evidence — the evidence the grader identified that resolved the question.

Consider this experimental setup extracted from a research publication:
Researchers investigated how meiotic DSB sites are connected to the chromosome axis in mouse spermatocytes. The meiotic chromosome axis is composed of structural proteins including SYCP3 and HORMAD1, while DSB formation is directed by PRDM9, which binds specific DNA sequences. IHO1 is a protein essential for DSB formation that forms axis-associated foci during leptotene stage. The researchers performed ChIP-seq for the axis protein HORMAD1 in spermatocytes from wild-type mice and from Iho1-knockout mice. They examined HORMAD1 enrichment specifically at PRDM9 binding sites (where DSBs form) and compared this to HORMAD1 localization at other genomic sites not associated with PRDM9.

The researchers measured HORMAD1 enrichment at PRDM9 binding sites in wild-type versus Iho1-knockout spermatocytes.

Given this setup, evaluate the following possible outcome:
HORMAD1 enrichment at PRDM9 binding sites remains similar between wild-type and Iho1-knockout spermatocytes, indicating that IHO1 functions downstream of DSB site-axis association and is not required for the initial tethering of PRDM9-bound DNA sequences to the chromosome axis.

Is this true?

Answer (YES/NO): NO